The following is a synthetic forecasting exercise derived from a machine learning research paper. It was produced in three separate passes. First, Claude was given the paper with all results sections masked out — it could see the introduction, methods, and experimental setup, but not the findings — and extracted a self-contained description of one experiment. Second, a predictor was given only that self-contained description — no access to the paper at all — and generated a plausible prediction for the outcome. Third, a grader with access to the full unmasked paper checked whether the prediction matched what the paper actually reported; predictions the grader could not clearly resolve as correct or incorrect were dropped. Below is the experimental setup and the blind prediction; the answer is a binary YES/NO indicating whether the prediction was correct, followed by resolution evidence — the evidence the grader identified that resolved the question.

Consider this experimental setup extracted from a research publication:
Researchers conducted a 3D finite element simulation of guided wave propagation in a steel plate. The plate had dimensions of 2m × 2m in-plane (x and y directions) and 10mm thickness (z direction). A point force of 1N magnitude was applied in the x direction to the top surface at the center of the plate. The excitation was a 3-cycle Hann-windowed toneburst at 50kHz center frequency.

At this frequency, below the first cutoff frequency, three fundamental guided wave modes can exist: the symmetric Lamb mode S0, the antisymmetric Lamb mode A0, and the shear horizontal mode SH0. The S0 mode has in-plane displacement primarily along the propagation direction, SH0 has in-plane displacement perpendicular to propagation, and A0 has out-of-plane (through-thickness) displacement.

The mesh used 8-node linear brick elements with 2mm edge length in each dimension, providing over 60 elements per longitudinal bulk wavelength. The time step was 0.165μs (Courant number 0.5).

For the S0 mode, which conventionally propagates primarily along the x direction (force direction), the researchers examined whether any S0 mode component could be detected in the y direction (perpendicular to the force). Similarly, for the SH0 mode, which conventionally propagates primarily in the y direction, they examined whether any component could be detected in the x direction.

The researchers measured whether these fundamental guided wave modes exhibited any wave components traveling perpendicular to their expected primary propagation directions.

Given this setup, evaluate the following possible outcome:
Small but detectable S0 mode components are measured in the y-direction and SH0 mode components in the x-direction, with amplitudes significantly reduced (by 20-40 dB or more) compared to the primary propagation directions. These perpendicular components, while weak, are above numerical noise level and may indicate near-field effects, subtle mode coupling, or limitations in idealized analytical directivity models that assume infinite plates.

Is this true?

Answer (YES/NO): NO